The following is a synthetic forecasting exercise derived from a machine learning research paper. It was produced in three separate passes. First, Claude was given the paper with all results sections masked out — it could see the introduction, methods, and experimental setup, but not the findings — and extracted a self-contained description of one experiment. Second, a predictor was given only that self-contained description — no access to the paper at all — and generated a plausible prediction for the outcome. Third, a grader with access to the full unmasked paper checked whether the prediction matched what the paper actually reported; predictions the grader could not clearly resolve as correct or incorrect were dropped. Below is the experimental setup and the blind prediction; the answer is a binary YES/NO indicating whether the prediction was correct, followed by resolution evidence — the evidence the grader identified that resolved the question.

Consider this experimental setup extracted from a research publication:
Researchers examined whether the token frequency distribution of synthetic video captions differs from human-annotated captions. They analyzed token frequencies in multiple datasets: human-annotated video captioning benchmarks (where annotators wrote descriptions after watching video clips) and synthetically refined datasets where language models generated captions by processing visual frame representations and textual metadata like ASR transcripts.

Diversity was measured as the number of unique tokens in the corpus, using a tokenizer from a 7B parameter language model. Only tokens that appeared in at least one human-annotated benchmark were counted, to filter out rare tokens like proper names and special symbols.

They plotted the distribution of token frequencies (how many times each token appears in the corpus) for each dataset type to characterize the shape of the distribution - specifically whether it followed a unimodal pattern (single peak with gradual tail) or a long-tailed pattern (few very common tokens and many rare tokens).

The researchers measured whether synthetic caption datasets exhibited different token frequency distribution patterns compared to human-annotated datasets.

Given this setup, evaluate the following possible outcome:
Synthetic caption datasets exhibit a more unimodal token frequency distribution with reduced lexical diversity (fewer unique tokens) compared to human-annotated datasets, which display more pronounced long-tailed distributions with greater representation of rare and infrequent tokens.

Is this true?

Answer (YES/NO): NO